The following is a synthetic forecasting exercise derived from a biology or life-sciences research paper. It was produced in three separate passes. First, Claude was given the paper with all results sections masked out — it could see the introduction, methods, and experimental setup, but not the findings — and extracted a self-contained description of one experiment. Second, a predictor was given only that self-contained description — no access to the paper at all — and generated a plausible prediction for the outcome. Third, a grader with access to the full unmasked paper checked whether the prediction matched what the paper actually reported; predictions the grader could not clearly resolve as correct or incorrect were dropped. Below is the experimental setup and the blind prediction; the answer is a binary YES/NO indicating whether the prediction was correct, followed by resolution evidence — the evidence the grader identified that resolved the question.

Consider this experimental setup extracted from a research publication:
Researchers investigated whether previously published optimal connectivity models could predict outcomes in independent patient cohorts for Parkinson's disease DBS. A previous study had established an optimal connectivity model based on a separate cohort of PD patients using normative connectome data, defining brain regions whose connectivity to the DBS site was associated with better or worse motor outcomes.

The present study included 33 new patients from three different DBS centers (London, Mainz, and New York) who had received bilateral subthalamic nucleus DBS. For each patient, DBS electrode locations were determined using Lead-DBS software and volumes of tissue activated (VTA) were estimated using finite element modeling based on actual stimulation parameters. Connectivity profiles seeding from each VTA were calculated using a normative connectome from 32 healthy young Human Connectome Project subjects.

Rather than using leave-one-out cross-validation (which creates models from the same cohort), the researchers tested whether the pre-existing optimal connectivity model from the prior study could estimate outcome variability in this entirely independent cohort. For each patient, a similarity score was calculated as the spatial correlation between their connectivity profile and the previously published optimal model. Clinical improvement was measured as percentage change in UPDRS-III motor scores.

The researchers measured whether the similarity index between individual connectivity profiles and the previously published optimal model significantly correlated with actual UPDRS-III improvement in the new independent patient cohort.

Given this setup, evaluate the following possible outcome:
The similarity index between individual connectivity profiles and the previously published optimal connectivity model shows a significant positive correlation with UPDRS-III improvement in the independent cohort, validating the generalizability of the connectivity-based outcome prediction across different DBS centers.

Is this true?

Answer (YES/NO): YES